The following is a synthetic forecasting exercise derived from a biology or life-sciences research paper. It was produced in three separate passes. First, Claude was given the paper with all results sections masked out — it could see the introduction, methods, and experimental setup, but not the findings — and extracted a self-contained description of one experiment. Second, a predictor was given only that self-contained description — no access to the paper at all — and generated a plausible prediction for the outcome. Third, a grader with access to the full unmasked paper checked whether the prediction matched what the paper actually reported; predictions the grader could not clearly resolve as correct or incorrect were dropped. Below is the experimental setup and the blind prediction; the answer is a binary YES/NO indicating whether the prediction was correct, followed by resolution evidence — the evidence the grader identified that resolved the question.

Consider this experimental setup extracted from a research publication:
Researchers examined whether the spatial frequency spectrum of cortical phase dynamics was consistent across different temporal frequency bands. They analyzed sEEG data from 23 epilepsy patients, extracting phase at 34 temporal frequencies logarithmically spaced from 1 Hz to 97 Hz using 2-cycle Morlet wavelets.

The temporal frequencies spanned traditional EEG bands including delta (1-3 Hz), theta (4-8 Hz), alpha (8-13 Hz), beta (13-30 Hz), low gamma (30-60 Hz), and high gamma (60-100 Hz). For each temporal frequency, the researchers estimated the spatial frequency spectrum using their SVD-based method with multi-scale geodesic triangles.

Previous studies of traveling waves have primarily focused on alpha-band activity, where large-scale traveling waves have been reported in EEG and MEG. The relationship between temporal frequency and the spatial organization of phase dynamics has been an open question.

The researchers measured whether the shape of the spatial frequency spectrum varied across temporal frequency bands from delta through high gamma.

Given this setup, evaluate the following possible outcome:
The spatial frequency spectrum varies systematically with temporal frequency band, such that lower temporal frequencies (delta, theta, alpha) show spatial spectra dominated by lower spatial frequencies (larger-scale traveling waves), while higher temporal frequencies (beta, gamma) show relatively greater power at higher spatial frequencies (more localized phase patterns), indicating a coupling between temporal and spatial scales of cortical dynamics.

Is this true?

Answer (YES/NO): NO